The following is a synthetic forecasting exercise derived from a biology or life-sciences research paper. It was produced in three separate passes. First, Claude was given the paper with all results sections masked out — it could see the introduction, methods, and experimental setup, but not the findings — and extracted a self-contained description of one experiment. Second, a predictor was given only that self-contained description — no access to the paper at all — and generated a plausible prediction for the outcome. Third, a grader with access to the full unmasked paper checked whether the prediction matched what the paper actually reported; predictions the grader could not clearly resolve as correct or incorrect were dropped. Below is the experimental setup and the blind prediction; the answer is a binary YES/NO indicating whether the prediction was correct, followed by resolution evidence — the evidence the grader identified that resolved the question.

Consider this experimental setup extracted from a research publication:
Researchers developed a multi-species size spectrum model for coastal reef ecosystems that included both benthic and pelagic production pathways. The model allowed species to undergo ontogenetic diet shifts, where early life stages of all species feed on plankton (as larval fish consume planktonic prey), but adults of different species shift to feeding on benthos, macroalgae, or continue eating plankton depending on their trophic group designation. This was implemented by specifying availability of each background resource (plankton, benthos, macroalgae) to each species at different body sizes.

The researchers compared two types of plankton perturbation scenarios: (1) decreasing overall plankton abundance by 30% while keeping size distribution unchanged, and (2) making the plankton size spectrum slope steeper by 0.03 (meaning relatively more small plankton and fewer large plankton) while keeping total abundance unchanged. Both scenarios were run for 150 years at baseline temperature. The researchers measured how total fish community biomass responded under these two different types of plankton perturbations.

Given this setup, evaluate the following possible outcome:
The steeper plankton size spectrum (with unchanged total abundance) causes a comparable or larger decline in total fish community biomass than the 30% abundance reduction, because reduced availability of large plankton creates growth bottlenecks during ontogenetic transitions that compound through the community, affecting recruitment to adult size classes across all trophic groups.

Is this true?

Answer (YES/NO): NO